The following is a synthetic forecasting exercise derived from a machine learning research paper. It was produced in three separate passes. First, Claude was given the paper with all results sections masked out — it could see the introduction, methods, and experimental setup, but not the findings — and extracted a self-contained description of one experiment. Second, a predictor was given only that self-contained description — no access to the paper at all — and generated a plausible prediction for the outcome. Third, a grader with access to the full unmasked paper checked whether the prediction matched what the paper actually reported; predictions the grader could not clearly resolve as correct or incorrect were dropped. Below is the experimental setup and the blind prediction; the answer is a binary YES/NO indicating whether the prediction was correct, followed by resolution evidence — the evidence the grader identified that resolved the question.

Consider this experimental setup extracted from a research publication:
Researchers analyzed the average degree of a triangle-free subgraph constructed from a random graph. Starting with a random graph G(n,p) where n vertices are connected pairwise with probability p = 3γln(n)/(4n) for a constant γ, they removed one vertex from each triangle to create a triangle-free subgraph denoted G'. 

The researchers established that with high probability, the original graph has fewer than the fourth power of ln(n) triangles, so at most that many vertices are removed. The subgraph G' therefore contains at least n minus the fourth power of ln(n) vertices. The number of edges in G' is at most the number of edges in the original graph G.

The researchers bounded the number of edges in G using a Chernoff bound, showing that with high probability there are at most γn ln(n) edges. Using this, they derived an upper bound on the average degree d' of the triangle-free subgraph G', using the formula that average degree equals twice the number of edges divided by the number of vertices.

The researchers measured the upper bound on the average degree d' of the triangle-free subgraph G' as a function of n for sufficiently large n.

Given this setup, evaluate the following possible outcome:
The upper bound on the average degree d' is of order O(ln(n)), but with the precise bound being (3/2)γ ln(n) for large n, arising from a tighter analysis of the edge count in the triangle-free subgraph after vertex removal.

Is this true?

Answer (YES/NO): NO